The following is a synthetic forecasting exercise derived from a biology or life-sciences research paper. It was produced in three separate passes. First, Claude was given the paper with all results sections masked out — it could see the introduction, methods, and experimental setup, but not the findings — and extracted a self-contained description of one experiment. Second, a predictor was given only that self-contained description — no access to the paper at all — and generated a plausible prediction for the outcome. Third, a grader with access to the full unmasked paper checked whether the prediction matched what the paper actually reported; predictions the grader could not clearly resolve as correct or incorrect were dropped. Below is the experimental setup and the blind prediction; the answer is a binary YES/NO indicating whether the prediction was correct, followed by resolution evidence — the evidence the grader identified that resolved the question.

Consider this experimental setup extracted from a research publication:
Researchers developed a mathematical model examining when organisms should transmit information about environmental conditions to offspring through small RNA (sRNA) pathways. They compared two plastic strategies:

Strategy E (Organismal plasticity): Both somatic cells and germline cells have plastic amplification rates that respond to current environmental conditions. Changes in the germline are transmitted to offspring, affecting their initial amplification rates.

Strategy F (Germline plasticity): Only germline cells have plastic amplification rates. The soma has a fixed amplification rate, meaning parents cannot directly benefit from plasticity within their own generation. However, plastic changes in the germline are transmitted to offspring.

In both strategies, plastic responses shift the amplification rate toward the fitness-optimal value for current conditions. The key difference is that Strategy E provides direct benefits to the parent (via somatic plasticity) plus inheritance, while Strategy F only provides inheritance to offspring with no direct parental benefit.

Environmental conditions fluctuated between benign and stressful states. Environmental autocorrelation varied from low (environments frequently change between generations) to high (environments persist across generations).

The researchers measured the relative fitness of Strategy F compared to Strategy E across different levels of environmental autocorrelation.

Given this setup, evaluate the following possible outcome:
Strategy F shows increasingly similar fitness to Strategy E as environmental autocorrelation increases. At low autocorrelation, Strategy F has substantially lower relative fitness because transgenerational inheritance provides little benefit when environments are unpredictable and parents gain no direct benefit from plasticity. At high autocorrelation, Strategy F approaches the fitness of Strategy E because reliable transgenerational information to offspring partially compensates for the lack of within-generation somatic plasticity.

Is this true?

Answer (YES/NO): NO